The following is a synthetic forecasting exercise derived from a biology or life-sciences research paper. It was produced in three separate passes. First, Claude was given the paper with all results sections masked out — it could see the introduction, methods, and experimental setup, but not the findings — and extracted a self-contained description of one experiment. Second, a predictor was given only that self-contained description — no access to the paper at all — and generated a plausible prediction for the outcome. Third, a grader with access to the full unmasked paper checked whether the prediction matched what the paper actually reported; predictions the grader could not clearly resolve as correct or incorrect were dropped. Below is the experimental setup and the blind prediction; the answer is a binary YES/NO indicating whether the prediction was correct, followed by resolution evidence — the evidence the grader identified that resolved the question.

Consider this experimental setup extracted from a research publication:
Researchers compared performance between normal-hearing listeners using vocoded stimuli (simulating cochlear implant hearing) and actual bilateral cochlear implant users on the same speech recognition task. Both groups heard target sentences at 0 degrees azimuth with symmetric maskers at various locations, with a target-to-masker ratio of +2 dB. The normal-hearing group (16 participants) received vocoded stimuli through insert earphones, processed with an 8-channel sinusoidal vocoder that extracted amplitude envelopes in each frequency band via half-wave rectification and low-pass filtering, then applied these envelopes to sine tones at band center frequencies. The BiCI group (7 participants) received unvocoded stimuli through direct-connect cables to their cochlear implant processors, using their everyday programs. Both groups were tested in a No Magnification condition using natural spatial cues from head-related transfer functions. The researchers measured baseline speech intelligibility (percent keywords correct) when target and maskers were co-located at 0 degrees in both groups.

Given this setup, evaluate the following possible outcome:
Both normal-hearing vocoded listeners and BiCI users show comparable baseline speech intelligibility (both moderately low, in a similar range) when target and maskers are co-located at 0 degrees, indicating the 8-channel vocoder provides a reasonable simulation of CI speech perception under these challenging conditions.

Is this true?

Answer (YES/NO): NO